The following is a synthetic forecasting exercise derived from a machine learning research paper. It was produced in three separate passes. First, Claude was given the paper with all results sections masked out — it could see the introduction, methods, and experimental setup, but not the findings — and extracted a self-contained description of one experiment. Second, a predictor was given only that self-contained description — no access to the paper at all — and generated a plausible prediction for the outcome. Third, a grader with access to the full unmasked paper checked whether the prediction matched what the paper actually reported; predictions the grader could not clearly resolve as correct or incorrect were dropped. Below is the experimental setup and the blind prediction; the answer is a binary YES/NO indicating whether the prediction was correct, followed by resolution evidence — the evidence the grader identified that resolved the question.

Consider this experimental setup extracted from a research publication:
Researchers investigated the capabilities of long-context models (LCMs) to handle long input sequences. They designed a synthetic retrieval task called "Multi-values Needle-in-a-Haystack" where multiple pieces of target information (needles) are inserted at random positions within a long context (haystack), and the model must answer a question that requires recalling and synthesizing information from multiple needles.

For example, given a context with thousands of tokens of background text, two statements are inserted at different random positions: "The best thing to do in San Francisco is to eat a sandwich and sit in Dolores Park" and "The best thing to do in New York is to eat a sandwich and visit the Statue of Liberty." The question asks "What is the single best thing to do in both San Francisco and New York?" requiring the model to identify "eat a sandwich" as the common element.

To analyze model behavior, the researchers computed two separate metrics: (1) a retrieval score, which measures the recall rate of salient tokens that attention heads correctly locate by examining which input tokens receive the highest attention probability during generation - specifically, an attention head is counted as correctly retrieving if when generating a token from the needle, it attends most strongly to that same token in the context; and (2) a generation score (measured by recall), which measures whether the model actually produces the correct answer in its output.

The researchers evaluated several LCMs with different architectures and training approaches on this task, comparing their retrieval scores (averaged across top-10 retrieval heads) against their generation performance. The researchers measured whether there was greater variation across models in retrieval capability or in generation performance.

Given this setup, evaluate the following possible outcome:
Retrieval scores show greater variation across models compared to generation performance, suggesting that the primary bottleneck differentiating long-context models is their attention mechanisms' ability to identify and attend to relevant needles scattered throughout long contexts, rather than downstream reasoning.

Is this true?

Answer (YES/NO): NO